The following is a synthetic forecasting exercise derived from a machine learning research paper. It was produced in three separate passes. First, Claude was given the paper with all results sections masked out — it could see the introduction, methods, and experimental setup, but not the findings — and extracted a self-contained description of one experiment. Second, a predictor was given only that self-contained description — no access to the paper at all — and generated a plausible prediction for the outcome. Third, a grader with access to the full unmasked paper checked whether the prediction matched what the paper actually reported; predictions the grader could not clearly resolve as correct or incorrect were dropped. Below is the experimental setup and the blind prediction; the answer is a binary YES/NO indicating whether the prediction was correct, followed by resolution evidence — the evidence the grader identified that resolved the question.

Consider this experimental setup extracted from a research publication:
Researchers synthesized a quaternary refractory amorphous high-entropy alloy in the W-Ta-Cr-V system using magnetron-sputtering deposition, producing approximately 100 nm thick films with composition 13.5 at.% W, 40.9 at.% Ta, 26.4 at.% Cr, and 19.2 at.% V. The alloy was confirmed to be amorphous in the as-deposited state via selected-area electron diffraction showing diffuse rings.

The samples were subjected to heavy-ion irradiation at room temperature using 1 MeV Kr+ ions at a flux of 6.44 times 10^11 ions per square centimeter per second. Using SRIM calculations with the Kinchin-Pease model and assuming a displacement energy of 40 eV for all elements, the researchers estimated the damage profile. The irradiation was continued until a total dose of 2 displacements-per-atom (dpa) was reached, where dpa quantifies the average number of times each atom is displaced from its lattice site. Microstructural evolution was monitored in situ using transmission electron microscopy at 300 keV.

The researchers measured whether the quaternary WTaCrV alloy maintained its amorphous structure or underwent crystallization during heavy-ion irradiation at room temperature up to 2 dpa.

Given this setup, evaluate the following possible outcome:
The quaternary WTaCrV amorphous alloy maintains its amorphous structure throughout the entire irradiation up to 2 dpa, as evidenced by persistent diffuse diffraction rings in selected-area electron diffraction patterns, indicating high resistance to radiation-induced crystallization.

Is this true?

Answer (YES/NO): NO